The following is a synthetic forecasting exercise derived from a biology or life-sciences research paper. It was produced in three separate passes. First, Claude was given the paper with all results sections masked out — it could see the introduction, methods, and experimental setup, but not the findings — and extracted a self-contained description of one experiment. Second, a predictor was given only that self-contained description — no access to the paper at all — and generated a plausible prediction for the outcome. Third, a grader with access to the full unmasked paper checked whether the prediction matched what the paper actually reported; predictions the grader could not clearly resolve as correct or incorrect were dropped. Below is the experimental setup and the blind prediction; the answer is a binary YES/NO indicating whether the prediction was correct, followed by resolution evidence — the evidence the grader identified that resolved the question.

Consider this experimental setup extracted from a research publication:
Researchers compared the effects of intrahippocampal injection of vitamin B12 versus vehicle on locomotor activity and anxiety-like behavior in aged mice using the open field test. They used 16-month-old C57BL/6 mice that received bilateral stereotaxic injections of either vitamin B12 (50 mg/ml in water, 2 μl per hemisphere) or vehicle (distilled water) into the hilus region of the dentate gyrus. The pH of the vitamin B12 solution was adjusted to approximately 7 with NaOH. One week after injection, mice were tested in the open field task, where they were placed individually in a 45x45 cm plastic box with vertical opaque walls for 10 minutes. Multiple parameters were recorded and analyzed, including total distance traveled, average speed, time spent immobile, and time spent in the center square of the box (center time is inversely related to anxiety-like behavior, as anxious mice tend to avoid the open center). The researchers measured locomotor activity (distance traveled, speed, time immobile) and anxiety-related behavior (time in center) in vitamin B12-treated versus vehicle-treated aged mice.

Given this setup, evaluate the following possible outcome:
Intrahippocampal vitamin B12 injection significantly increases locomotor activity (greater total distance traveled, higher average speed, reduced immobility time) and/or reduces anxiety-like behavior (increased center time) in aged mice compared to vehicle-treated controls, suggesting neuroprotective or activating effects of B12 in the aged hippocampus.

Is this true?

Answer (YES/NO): NO